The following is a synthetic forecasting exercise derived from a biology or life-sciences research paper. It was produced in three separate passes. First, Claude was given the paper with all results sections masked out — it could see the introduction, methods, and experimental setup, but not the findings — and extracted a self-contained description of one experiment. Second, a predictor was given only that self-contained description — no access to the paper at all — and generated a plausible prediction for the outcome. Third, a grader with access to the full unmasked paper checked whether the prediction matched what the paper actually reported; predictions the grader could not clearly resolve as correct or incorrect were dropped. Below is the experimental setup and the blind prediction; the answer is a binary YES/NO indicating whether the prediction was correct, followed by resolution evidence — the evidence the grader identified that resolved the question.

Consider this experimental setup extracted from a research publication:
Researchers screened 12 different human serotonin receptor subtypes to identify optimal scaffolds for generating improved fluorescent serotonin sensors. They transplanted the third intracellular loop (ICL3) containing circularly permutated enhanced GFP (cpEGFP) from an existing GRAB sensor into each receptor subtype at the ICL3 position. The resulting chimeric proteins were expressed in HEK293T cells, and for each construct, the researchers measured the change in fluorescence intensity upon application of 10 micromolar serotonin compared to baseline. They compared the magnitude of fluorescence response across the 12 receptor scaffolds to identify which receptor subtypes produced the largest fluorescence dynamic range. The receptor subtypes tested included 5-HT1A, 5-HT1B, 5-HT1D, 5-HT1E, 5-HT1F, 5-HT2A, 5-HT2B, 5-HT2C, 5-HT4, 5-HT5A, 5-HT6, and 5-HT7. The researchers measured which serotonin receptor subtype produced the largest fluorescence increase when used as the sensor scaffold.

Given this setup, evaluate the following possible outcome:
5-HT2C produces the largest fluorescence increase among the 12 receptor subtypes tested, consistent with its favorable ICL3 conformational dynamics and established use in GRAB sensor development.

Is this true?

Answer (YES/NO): NO